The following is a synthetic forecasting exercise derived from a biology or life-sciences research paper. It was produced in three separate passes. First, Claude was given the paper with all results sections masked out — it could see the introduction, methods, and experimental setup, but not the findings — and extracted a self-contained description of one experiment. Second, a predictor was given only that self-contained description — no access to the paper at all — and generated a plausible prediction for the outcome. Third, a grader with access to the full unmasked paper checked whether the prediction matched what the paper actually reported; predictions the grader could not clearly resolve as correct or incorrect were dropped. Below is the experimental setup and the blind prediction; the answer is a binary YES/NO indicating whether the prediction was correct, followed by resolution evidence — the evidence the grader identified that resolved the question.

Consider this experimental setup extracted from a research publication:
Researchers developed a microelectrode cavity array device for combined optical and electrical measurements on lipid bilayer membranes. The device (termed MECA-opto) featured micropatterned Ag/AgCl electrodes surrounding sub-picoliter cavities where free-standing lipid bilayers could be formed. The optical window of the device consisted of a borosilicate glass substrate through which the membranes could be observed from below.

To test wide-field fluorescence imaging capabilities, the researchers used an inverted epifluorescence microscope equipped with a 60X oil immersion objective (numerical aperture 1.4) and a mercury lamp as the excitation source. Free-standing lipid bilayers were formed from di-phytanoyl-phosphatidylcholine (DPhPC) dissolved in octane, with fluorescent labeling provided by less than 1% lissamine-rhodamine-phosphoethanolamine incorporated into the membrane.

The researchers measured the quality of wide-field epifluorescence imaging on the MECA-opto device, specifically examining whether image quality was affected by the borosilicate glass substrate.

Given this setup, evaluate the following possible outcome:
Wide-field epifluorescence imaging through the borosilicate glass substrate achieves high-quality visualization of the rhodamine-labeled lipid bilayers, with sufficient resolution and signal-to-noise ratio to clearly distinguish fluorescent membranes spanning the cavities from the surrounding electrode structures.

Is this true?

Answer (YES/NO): NO